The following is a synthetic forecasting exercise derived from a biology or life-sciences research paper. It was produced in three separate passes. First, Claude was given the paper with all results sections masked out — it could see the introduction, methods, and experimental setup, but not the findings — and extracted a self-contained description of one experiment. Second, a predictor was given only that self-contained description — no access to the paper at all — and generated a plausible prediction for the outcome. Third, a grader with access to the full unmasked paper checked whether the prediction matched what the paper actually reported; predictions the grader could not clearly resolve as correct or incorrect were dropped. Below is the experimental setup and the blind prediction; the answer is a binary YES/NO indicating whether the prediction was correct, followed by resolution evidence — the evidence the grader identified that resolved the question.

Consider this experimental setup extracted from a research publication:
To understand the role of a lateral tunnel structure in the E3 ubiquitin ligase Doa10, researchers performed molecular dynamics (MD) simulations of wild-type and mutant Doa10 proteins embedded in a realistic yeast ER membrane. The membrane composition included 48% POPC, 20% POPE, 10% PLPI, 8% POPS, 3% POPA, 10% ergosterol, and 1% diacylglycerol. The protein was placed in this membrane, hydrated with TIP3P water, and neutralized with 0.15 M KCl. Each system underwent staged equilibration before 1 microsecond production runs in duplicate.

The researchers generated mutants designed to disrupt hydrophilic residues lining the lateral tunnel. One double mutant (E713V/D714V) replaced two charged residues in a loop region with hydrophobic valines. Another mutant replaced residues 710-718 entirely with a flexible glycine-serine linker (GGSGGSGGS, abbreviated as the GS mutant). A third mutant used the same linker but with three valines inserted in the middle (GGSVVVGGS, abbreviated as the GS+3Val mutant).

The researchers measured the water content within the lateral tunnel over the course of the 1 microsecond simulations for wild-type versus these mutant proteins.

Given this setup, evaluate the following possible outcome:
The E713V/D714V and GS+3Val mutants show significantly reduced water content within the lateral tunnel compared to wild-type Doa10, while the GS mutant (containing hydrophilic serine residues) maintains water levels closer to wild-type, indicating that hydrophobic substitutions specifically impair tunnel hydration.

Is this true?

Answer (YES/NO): NO